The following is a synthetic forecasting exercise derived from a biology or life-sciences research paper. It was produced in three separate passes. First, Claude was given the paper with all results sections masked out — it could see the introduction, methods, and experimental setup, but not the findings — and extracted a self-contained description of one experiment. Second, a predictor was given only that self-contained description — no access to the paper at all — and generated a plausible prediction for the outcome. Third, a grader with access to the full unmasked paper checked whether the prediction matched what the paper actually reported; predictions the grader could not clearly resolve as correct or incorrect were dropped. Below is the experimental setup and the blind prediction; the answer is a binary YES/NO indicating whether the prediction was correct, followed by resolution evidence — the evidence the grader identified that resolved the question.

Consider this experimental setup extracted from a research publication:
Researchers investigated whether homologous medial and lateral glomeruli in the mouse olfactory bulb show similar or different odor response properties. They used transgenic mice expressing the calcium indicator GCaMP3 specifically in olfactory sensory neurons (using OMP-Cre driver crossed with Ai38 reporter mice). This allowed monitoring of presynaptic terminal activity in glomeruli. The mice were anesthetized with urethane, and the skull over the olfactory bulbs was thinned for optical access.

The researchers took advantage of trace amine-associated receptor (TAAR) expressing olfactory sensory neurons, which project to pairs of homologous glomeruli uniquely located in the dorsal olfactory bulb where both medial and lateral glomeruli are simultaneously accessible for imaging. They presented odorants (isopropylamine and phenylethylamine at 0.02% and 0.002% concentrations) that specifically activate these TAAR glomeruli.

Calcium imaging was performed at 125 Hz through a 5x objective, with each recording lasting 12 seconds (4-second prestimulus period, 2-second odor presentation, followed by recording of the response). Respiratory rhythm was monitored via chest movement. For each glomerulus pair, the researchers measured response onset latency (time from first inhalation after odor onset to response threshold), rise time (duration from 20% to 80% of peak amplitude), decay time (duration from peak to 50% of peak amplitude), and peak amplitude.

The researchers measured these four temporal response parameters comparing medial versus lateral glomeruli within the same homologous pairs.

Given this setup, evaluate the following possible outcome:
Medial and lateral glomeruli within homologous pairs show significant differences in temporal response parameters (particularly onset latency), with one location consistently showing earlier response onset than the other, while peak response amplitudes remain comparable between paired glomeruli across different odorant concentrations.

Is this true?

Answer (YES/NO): NO